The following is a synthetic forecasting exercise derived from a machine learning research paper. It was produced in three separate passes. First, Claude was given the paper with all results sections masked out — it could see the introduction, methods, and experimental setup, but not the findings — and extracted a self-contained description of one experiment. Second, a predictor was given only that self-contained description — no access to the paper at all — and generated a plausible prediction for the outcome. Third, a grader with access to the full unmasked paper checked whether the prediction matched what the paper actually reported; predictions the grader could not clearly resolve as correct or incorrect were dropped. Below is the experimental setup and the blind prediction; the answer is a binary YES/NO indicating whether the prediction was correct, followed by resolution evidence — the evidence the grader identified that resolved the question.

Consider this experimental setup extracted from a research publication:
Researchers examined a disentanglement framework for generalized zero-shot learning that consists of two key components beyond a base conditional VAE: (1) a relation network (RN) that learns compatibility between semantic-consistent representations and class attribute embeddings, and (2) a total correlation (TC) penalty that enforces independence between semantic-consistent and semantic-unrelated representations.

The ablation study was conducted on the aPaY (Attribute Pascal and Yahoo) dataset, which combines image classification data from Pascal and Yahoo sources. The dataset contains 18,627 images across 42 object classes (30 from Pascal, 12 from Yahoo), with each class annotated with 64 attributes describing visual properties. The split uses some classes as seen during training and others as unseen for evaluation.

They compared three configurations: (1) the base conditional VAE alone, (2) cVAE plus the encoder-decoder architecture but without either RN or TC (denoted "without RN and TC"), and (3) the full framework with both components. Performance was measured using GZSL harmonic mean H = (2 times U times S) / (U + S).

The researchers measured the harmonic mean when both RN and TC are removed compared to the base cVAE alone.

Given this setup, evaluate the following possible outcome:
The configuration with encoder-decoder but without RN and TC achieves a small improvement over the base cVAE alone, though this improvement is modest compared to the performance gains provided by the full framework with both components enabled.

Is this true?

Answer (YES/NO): NO